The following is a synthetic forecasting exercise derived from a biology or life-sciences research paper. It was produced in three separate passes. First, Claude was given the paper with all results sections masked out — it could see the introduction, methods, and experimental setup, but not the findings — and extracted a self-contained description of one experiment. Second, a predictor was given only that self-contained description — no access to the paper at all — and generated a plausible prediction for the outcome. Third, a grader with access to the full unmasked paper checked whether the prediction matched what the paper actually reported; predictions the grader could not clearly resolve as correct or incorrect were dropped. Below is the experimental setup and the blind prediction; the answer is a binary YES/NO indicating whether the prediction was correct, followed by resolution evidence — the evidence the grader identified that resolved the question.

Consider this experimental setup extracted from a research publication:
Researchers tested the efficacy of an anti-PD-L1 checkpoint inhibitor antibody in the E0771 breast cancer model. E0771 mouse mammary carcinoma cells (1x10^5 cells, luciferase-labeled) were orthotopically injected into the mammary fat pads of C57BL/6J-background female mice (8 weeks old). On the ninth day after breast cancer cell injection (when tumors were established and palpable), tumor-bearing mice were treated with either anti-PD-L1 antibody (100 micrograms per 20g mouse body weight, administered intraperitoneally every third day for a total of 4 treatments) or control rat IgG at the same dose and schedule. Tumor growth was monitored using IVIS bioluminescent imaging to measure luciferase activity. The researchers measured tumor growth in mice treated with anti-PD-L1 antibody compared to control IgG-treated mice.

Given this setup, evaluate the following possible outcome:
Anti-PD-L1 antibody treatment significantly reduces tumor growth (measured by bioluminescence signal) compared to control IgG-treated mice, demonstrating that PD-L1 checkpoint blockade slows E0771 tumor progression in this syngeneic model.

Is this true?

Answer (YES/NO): NO